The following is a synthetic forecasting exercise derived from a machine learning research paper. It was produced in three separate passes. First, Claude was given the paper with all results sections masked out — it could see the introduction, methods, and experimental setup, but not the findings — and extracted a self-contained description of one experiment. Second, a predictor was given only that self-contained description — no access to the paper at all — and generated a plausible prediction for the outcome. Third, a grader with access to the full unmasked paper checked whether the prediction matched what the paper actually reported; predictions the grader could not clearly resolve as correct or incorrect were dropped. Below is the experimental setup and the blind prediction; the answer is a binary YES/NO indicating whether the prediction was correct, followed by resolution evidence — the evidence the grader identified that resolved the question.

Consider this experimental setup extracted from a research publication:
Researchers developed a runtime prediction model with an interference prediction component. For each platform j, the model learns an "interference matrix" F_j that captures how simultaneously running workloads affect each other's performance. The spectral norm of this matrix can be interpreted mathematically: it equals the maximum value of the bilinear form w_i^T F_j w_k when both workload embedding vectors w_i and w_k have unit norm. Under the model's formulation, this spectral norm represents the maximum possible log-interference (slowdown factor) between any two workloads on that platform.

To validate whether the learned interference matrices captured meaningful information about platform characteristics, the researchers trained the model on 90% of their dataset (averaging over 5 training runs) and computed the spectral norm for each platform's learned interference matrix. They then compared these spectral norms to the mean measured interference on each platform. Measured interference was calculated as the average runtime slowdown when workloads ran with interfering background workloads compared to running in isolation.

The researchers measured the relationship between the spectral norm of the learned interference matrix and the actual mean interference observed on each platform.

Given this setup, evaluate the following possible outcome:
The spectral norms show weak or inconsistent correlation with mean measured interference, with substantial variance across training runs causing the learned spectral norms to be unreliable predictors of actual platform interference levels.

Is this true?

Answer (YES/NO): NO